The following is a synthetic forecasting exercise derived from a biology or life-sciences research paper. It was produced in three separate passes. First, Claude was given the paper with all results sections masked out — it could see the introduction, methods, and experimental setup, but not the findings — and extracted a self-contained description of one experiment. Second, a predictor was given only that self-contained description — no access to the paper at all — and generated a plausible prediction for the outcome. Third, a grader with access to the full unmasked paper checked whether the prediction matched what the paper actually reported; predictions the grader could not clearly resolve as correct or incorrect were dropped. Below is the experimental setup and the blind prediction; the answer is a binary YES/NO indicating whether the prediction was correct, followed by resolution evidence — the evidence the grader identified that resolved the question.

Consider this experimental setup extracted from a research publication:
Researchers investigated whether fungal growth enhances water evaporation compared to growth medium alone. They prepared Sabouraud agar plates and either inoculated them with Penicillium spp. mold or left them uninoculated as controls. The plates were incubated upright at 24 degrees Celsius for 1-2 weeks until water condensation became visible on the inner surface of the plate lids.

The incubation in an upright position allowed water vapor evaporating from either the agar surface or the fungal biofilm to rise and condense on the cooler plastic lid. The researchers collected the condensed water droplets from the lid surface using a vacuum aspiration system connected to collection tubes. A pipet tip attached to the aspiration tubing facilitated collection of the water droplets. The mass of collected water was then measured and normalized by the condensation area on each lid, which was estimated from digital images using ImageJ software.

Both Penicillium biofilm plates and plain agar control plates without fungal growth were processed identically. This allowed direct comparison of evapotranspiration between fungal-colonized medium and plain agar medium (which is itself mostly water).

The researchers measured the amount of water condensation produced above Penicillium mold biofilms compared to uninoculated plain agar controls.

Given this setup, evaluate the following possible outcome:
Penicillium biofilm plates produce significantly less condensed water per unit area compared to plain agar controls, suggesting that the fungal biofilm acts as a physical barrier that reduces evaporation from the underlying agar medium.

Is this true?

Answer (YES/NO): NO